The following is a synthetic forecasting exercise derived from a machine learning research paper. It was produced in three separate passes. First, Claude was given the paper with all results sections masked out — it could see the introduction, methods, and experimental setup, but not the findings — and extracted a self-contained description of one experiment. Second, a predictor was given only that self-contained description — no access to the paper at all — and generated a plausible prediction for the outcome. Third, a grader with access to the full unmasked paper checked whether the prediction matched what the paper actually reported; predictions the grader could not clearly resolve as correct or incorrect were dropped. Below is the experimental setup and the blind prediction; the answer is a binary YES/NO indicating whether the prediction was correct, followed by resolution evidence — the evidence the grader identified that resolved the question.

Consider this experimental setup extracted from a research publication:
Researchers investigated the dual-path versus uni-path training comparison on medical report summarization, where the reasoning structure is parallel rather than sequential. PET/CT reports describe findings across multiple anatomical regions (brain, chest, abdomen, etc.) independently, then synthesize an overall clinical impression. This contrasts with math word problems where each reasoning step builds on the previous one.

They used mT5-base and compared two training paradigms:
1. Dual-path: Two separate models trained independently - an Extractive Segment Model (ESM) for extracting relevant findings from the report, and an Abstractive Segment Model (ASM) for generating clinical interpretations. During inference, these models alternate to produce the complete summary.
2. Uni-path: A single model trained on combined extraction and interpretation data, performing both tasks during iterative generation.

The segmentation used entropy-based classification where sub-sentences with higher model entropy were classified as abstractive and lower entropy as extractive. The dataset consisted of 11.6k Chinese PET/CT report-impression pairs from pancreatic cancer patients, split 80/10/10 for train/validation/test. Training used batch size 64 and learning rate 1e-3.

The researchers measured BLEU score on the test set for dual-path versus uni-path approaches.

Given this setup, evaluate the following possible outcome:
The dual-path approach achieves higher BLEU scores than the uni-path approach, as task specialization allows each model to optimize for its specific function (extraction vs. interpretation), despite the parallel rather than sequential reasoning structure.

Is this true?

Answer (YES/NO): NO